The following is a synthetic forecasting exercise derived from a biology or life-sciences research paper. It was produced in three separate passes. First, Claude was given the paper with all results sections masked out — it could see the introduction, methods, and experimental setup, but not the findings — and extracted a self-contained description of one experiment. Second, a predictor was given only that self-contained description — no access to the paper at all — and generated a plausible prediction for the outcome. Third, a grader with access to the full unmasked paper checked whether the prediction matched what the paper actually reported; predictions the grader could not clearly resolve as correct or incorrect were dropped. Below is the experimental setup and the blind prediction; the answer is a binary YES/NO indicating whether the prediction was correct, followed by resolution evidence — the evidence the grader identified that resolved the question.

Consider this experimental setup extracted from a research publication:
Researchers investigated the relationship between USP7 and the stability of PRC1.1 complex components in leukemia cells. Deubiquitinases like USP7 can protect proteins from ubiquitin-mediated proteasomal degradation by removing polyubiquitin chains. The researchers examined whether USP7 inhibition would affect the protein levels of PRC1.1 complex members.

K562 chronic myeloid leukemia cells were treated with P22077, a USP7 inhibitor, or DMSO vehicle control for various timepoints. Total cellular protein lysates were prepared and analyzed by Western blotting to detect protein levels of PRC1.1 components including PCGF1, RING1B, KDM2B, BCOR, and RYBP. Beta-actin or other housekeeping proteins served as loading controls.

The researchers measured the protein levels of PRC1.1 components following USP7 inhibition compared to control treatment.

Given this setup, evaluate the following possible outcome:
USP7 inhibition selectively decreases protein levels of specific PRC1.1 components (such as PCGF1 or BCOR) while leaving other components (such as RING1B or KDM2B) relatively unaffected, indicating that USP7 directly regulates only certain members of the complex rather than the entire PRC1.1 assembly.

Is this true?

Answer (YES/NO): NO